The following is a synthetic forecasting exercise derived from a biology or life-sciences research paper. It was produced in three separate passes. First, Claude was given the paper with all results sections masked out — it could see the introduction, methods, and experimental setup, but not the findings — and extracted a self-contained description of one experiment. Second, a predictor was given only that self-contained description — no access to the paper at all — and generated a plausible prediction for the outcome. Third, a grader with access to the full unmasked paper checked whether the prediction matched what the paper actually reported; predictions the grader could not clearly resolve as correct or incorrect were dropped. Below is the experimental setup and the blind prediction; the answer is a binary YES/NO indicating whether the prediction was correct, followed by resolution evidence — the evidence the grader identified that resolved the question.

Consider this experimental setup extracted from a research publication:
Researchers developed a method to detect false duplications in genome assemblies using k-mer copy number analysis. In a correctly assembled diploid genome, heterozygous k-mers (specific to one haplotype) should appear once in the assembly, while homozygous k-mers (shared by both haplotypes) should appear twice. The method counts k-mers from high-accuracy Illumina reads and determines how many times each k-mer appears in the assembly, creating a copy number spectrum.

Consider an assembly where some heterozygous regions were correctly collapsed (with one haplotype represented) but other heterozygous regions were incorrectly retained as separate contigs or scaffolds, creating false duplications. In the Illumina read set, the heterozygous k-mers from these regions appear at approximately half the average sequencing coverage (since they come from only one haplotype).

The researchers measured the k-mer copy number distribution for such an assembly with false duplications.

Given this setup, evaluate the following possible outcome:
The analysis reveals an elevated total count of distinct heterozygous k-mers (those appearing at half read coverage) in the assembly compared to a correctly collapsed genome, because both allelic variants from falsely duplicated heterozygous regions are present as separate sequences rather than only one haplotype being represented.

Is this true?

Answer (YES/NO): NO